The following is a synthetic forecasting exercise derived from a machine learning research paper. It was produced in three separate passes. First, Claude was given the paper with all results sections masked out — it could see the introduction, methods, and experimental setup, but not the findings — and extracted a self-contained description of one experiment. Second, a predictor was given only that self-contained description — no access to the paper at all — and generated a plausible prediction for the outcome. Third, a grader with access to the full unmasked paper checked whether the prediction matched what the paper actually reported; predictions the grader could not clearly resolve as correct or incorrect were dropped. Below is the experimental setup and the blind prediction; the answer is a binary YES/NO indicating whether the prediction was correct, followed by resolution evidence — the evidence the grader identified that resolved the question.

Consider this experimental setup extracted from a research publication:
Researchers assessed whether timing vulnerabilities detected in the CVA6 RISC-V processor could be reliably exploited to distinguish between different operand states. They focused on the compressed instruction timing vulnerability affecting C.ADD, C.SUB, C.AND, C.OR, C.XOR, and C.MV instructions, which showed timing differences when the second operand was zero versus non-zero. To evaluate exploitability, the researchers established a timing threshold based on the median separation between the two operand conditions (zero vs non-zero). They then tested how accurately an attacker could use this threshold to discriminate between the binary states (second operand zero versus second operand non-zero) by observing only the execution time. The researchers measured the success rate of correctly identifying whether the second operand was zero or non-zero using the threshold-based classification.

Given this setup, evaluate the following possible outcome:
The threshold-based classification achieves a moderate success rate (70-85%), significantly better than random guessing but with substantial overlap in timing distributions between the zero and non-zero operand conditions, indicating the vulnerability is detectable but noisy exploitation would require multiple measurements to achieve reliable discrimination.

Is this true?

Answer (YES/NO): NO